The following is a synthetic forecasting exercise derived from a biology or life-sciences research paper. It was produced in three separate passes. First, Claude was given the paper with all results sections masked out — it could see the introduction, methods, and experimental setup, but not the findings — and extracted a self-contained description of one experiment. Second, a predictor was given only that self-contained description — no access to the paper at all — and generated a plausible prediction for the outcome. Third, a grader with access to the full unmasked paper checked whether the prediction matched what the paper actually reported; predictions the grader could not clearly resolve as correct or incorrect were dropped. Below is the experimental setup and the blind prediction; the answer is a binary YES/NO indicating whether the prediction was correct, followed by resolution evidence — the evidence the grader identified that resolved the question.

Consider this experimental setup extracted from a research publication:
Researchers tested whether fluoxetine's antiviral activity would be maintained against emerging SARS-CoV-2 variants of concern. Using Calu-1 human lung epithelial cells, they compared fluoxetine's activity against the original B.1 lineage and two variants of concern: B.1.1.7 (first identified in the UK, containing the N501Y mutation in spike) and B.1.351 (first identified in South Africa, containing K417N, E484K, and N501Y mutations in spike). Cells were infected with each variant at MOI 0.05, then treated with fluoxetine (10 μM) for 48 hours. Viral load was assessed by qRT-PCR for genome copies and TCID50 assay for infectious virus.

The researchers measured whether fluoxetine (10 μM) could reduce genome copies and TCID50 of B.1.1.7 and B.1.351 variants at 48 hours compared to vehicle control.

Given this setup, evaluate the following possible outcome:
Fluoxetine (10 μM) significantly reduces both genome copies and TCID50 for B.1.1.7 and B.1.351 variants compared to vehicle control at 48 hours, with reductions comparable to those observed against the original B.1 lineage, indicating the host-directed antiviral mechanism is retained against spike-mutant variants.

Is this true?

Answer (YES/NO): YES